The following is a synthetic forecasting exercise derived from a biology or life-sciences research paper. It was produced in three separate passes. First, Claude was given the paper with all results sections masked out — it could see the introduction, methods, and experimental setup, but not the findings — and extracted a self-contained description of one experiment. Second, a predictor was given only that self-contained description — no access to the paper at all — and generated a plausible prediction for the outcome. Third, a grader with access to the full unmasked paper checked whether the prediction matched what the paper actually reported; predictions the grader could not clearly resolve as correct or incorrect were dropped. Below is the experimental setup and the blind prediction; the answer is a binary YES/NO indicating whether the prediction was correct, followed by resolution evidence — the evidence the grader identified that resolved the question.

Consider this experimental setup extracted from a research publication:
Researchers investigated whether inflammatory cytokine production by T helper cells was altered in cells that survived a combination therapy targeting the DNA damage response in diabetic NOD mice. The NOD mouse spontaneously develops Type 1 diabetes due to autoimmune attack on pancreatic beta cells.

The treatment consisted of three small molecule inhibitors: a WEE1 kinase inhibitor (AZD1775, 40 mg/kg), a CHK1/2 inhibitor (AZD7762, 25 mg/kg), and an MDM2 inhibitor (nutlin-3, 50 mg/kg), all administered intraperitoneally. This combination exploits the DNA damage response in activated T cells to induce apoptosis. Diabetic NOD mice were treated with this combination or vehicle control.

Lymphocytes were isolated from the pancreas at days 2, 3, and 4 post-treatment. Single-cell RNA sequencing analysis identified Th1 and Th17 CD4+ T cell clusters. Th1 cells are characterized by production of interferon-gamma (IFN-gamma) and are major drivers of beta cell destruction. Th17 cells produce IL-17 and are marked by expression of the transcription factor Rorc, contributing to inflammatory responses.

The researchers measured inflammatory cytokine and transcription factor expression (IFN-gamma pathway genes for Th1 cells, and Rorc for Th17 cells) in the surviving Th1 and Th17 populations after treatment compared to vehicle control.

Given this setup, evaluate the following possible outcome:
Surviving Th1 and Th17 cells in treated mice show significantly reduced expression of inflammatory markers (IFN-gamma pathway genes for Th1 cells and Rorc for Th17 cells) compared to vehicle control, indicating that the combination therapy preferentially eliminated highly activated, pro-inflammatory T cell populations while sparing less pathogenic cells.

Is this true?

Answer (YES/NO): YES